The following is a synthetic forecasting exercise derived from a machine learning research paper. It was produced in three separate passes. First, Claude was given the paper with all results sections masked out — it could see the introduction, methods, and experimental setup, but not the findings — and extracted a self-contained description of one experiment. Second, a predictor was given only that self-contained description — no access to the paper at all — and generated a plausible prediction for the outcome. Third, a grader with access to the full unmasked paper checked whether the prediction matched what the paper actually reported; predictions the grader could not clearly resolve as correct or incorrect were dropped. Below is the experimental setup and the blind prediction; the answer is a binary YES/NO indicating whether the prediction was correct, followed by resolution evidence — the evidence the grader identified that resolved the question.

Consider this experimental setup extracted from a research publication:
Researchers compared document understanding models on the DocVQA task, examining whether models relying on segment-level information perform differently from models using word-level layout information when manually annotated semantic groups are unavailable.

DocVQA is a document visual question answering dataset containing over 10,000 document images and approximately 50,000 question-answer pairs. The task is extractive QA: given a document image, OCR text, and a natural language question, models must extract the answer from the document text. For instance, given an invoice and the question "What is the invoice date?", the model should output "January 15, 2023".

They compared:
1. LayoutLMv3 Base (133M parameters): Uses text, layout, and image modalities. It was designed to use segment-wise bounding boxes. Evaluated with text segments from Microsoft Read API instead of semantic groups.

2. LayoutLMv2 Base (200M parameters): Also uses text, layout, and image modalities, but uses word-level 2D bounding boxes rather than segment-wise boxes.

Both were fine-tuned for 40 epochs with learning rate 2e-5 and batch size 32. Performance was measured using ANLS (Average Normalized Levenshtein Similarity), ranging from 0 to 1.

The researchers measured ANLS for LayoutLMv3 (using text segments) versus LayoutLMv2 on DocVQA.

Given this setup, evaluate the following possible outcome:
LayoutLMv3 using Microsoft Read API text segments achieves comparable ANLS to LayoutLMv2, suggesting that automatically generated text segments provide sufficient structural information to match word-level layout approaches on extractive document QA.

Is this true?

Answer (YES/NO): NO